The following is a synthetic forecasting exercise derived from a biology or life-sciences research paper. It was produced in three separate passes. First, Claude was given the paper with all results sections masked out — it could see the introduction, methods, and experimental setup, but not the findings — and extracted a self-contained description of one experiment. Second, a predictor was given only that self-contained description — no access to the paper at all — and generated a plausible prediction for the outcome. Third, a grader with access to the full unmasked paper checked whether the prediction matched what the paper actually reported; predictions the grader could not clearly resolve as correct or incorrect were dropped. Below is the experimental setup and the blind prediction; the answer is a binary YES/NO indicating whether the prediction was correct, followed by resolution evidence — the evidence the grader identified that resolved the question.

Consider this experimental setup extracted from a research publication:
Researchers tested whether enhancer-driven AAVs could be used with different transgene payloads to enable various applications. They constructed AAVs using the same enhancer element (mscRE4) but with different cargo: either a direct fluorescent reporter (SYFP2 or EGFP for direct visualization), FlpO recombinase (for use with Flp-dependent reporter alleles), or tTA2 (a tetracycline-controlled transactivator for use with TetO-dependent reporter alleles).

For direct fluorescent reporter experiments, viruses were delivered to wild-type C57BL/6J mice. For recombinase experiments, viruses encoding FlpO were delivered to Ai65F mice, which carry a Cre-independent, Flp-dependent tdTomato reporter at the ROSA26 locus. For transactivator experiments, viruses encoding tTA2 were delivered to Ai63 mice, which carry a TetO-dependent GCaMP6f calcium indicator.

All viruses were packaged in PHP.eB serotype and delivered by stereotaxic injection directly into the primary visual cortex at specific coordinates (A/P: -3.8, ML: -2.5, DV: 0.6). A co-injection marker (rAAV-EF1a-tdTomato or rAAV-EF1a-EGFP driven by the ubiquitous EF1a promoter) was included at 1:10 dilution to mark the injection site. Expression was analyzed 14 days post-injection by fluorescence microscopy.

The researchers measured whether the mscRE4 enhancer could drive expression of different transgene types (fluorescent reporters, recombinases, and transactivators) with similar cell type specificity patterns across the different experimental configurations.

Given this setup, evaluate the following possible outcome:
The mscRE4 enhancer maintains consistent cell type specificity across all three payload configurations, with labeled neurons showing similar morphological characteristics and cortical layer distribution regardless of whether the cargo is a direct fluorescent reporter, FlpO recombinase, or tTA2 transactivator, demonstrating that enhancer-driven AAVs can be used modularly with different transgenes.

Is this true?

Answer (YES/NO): YES